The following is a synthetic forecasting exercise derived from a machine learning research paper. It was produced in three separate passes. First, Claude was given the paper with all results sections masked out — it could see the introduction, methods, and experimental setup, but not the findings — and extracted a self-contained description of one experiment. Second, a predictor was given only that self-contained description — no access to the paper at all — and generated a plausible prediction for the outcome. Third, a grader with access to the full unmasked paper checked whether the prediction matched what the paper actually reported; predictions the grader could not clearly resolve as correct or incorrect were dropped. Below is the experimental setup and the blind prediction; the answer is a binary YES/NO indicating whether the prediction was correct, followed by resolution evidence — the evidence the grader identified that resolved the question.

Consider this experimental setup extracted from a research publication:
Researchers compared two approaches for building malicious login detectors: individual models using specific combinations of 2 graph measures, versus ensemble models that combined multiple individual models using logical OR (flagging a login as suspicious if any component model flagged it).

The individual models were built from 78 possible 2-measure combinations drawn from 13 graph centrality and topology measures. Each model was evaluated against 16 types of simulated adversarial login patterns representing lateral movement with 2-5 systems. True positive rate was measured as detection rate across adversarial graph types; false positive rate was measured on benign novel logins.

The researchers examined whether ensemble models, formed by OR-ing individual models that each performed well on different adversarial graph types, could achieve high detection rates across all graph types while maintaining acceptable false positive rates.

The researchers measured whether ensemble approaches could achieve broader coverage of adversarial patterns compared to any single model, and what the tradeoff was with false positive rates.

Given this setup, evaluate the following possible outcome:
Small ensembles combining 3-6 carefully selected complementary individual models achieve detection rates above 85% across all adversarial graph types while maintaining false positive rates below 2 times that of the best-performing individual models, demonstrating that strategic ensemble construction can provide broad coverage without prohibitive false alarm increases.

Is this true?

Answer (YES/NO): NO